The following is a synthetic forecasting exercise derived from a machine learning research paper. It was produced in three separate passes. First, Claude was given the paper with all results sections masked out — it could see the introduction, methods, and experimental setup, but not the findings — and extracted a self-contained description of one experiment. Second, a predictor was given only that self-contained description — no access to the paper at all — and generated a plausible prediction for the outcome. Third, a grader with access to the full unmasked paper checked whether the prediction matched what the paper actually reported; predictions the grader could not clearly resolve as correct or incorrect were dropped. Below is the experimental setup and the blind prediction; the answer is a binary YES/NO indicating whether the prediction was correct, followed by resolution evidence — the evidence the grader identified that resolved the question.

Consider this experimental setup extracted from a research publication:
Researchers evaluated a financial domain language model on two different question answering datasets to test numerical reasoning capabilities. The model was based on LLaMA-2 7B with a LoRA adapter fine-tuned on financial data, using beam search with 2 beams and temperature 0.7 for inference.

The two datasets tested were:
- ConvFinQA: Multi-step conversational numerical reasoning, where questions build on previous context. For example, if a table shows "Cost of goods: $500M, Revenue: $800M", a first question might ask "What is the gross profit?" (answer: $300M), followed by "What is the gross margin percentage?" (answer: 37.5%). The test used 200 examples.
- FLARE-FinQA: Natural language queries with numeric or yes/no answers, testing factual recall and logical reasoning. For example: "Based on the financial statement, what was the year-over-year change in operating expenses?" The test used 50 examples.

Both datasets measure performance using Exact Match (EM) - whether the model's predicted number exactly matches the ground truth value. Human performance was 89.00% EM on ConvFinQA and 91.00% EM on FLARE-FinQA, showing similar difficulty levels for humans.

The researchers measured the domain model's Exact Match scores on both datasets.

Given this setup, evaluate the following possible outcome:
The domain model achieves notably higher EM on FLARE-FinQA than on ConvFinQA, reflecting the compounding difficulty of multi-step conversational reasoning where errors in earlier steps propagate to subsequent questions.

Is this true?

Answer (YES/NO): NO